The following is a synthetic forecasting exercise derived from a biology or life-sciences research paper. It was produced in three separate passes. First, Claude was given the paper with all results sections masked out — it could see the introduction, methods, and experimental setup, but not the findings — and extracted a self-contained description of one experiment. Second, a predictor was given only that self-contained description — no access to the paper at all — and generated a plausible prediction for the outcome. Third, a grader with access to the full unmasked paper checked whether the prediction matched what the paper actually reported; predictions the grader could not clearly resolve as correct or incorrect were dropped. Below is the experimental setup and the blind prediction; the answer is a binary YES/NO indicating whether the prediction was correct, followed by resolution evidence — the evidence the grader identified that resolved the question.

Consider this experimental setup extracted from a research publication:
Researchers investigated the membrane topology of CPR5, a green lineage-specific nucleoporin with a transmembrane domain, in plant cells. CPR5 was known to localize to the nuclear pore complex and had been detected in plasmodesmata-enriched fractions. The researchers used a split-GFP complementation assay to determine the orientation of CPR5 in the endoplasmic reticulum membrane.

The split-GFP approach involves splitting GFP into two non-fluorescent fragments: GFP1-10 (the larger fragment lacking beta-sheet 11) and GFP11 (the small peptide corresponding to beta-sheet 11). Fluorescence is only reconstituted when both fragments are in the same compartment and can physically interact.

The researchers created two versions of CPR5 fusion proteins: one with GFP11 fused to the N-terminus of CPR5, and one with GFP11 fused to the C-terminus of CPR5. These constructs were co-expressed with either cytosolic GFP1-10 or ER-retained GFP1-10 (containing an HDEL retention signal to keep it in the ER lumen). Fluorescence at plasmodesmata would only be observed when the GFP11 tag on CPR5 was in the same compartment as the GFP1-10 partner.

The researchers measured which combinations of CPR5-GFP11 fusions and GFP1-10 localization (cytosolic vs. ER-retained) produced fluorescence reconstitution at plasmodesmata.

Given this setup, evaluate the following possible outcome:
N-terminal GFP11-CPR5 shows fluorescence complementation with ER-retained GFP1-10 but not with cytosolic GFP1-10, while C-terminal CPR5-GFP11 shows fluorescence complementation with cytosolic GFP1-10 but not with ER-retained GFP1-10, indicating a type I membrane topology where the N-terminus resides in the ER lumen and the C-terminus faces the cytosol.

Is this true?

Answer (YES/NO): NO